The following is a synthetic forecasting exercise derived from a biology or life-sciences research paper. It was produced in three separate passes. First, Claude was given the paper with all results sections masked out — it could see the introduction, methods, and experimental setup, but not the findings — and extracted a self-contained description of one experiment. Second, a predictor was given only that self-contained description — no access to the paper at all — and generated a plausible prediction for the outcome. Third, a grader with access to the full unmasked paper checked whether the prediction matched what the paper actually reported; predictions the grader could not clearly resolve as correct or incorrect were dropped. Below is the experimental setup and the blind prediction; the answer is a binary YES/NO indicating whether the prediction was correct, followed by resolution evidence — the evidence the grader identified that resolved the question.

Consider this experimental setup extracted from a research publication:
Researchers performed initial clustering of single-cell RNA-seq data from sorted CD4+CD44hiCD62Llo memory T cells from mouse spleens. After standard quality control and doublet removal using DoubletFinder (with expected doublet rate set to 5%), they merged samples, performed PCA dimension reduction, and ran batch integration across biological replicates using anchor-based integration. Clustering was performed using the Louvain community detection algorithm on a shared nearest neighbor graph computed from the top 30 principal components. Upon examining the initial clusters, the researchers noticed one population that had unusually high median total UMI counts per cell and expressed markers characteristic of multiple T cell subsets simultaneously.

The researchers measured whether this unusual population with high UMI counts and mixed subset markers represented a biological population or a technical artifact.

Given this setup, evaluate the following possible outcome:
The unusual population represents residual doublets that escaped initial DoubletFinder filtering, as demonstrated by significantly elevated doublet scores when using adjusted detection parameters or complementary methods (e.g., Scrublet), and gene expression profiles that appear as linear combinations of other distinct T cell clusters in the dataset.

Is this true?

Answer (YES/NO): NO